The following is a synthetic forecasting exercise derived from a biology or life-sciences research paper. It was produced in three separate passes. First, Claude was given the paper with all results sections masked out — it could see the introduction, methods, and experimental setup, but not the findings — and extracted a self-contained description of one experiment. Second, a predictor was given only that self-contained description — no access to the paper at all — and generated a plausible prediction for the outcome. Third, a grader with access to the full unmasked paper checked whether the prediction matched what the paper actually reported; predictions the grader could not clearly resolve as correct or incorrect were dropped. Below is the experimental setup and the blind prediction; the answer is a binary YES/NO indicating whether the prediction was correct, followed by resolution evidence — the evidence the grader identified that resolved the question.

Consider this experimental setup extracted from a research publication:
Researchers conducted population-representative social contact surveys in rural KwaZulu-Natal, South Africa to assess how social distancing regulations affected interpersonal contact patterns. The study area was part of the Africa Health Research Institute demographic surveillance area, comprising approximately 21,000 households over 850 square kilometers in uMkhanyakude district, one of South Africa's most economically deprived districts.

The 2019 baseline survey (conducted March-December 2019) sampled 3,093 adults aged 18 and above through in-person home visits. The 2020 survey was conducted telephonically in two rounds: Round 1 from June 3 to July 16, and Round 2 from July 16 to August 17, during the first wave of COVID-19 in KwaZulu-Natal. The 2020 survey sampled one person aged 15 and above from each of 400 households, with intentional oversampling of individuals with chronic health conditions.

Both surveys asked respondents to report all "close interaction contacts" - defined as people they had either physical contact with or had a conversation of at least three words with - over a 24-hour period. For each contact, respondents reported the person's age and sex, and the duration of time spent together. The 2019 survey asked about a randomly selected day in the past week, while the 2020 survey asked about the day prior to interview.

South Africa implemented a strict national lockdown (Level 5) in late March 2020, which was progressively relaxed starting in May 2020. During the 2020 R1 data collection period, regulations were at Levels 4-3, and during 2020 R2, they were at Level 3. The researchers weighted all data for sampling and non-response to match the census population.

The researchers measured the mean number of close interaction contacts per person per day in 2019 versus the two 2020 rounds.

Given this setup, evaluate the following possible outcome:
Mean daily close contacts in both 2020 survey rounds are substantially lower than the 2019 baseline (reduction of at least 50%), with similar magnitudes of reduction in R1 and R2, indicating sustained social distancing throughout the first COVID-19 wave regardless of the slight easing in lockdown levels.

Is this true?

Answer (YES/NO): NO